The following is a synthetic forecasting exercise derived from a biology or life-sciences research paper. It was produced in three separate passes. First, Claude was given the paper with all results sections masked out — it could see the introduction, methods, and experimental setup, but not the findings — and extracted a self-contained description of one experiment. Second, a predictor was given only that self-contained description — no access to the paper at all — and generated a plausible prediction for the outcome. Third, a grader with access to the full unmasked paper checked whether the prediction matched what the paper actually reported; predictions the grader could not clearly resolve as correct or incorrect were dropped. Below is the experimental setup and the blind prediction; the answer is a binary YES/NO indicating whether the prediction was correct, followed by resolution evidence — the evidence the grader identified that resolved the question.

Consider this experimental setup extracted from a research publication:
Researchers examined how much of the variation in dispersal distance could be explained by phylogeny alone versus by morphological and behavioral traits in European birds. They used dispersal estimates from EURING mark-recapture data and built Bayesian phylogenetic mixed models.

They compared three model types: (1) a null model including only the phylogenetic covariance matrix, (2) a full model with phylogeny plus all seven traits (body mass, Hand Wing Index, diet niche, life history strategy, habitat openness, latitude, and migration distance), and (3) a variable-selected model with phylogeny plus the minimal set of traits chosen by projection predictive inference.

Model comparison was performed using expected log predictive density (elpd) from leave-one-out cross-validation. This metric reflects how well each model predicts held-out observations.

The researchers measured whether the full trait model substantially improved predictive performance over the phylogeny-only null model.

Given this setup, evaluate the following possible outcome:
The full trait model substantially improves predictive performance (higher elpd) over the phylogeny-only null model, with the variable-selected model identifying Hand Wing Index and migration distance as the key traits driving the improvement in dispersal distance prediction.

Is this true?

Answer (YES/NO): NO